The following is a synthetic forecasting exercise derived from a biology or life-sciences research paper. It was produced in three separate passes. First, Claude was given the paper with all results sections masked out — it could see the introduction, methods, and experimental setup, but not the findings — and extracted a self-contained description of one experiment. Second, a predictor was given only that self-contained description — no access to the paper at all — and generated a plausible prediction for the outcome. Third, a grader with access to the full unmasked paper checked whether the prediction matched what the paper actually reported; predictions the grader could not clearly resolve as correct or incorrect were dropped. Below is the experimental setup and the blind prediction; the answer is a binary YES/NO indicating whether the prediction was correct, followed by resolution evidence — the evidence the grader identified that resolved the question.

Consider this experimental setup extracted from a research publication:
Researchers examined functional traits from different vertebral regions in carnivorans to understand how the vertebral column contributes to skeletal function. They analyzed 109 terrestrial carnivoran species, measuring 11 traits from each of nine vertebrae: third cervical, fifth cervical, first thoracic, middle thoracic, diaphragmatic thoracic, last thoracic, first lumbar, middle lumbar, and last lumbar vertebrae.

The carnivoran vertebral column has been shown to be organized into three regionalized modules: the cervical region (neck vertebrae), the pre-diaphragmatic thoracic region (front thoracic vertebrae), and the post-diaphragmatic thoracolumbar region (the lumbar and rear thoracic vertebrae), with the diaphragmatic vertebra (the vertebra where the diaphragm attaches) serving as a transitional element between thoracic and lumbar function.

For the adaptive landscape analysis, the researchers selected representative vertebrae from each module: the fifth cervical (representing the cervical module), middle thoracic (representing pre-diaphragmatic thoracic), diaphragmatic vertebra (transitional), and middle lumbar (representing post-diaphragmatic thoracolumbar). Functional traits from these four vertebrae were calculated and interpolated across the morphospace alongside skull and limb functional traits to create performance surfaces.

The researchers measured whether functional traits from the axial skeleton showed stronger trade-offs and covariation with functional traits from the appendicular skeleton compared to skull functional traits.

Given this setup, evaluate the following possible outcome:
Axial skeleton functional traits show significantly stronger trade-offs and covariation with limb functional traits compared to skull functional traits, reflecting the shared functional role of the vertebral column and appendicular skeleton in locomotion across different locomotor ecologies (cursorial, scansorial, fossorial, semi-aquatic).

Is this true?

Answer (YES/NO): YES